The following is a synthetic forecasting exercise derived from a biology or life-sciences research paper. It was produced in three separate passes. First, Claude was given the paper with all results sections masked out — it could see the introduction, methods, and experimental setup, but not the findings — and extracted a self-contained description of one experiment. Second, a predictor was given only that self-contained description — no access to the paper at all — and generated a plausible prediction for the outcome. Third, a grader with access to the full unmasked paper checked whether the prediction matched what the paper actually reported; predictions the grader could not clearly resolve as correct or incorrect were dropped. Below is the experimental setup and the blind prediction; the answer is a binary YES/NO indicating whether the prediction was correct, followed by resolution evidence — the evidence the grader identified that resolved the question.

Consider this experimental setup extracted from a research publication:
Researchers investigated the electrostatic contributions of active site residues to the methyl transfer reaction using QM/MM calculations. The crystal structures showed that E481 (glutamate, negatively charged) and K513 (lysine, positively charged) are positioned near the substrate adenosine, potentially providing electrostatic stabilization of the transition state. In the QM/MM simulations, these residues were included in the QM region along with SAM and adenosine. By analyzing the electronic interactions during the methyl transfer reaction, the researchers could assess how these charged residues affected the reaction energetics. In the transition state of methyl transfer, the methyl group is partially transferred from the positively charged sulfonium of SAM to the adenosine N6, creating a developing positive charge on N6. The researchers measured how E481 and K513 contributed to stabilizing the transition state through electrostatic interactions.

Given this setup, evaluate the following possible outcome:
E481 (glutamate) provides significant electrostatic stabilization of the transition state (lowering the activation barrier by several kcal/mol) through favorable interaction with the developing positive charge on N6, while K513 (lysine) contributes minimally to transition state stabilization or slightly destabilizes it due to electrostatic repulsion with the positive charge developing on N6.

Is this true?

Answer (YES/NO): NO